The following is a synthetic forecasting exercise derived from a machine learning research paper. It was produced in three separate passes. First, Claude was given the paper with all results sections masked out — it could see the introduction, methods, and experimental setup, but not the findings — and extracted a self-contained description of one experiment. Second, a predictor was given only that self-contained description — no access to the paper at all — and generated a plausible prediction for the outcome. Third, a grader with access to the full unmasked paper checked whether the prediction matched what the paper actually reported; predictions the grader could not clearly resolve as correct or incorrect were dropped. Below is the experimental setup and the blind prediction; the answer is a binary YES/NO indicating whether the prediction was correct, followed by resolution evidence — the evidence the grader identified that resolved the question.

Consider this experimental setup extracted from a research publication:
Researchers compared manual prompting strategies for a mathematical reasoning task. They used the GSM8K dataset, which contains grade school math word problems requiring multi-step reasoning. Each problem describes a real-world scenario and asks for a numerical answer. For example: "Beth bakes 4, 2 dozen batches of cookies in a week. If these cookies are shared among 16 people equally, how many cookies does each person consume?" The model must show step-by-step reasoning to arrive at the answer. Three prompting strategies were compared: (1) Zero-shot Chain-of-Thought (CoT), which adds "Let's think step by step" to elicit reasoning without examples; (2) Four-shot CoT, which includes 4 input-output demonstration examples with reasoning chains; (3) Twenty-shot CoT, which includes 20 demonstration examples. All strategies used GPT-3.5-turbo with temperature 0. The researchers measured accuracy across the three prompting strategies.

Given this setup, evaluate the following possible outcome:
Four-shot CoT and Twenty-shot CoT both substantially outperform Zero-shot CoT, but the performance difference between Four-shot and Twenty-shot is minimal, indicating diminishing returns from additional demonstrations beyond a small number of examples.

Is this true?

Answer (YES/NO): YES